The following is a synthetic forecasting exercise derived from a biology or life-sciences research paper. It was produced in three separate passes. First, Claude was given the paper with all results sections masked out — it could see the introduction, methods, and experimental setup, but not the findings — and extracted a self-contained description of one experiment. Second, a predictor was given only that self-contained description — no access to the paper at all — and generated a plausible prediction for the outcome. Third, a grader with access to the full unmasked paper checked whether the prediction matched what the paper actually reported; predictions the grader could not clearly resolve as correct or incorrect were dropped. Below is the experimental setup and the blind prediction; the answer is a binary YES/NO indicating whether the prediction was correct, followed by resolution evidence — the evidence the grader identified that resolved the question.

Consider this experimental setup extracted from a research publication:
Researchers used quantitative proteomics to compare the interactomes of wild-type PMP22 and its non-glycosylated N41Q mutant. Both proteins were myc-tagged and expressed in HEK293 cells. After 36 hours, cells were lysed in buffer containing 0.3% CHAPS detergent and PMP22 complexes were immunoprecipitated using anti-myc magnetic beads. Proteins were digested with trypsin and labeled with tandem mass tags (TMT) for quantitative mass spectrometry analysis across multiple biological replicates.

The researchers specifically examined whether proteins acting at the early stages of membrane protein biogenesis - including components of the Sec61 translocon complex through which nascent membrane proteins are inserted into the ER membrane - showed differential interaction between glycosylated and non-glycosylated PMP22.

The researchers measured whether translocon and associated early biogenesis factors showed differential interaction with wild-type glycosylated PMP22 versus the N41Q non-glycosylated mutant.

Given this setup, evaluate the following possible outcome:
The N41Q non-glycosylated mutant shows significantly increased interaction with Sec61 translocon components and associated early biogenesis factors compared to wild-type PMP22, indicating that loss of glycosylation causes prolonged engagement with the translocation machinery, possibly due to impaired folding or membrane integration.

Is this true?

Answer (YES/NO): NO